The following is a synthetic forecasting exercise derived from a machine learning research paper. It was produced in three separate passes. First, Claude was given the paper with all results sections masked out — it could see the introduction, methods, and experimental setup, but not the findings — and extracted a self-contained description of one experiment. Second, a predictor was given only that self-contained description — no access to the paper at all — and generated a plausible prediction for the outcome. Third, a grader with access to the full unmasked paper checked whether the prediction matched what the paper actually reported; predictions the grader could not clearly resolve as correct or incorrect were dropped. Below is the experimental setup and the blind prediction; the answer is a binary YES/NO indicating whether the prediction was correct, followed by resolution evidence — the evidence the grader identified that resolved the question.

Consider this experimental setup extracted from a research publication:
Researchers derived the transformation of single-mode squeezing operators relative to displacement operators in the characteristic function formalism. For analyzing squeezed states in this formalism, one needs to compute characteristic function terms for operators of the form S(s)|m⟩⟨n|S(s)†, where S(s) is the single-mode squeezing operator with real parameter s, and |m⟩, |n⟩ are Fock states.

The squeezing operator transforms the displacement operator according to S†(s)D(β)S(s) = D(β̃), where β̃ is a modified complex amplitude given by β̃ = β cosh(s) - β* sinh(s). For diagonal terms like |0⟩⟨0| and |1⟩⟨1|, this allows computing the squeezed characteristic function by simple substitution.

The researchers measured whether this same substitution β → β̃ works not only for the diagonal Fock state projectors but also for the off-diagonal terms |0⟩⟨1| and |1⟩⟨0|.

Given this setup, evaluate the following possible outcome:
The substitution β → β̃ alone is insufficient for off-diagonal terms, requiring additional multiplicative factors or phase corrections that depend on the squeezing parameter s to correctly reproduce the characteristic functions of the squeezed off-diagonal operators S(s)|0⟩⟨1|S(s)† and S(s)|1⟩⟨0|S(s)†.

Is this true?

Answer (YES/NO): NO